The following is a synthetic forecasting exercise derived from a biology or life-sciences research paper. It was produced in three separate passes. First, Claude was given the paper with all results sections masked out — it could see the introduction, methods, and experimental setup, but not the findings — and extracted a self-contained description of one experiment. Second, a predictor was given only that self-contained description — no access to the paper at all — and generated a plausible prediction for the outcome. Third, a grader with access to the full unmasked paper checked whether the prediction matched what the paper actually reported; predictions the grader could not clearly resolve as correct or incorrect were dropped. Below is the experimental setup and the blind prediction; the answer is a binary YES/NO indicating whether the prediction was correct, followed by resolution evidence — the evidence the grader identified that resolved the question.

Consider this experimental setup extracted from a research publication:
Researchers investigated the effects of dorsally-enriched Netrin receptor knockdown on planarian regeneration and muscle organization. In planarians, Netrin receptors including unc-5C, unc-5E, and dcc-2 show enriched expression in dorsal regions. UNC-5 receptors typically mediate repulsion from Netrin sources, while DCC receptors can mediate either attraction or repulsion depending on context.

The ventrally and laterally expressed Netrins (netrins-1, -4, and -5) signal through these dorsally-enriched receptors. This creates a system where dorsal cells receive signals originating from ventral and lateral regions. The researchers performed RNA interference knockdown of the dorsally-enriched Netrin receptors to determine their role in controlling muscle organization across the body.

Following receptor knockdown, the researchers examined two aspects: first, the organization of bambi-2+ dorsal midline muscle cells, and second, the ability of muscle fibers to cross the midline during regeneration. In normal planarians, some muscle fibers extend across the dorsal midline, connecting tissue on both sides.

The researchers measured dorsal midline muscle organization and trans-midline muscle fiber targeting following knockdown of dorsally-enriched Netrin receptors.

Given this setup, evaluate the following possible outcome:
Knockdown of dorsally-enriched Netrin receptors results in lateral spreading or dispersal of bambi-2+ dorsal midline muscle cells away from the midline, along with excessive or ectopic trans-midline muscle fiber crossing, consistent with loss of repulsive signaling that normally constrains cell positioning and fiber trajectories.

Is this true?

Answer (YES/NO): NO